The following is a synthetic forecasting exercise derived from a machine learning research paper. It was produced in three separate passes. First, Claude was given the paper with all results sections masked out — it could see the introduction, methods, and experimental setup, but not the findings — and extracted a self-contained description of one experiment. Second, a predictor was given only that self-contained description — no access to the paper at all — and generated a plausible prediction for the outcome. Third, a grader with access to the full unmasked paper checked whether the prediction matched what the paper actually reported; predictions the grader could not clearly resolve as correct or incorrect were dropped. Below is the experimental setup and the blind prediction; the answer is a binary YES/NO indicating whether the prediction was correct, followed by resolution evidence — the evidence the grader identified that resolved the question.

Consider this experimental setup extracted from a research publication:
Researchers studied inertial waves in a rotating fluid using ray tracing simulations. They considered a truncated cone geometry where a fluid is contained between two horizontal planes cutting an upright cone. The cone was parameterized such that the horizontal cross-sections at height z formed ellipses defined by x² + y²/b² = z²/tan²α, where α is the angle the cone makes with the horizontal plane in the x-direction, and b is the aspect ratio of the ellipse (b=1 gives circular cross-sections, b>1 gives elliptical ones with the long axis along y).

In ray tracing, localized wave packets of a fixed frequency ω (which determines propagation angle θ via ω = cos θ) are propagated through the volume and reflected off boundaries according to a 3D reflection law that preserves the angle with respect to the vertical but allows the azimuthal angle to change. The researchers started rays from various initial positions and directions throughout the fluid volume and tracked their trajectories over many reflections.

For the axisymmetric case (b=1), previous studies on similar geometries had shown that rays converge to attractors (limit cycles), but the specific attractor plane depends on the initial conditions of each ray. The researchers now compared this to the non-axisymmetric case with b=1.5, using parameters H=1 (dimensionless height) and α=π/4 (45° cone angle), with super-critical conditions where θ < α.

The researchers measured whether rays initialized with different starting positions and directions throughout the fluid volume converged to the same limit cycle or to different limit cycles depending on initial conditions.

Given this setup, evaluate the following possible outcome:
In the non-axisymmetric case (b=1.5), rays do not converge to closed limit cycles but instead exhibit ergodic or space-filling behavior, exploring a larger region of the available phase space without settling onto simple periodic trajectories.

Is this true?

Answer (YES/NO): NO